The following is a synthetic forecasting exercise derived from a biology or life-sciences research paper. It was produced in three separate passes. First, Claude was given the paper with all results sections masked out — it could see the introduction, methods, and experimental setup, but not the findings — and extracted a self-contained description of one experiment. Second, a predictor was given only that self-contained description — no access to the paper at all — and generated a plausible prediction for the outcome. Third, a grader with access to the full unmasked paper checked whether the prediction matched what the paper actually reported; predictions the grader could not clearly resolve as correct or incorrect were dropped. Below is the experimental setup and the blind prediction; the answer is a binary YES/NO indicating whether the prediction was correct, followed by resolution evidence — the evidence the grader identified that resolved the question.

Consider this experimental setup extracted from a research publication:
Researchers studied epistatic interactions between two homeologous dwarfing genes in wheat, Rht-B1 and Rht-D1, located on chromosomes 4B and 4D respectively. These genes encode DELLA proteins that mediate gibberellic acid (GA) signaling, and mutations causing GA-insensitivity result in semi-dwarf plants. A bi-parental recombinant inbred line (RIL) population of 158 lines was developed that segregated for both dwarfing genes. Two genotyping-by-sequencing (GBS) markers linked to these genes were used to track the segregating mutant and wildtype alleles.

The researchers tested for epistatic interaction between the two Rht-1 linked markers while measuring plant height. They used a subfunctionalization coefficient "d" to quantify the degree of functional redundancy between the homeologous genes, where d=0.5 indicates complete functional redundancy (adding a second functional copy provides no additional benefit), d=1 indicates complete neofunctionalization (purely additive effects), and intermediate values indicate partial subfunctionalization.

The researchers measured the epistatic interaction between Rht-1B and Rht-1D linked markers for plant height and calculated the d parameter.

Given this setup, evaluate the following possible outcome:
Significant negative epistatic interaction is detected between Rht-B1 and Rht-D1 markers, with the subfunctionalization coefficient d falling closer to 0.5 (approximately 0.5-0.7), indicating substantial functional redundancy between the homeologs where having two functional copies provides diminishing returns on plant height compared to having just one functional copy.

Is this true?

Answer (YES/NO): NO